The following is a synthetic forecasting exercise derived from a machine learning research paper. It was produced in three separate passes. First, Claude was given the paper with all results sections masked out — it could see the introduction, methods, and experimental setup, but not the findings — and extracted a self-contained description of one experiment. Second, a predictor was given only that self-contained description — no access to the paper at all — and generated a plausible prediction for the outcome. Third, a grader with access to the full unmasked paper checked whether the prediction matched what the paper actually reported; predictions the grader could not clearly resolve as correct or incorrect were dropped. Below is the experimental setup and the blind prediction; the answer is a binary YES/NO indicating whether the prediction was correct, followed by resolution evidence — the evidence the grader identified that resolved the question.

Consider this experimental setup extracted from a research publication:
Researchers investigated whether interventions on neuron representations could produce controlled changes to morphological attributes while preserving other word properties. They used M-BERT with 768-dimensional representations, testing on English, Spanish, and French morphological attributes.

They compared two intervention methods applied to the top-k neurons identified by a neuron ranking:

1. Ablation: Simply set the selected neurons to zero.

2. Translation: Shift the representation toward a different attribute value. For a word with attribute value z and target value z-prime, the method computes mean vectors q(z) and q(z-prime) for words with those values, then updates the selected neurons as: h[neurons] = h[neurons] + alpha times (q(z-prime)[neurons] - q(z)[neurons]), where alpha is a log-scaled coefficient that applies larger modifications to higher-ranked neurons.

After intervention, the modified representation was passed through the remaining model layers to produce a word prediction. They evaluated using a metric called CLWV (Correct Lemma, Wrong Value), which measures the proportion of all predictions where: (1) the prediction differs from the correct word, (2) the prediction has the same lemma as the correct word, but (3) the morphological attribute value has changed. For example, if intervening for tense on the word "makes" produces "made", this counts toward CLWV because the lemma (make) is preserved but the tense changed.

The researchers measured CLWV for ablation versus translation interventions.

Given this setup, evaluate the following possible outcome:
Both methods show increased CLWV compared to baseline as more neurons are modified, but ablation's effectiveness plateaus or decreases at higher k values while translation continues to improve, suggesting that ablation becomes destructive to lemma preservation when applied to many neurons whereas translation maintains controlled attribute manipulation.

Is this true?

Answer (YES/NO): NO